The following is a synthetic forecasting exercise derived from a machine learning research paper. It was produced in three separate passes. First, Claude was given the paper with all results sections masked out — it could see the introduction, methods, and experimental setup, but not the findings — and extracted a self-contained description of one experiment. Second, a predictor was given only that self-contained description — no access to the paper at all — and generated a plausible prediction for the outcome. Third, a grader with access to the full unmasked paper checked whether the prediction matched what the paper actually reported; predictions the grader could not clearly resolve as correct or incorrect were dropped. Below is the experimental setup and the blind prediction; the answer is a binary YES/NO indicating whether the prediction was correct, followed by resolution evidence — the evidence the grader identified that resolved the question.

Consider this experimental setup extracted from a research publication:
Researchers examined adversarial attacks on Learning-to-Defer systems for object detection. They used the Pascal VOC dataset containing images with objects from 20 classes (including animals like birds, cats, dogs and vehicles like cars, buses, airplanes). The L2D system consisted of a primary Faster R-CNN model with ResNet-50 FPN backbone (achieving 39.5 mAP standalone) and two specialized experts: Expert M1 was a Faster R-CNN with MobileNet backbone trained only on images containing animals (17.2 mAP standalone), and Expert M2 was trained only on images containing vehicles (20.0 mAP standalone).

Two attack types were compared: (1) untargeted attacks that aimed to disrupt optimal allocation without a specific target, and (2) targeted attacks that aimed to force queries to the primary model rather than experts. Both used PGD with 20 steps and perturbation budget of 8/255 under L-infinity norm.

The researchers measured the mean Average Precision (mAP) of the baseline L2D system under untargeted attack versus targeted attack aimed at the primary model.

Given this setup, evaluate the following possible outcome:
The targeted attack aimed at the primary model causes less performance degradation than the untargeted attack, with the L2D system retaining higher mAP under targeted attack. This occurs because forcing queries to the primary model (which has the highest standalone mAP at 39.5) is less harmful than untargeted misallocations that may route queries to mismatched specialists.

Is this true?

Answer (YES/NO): YES